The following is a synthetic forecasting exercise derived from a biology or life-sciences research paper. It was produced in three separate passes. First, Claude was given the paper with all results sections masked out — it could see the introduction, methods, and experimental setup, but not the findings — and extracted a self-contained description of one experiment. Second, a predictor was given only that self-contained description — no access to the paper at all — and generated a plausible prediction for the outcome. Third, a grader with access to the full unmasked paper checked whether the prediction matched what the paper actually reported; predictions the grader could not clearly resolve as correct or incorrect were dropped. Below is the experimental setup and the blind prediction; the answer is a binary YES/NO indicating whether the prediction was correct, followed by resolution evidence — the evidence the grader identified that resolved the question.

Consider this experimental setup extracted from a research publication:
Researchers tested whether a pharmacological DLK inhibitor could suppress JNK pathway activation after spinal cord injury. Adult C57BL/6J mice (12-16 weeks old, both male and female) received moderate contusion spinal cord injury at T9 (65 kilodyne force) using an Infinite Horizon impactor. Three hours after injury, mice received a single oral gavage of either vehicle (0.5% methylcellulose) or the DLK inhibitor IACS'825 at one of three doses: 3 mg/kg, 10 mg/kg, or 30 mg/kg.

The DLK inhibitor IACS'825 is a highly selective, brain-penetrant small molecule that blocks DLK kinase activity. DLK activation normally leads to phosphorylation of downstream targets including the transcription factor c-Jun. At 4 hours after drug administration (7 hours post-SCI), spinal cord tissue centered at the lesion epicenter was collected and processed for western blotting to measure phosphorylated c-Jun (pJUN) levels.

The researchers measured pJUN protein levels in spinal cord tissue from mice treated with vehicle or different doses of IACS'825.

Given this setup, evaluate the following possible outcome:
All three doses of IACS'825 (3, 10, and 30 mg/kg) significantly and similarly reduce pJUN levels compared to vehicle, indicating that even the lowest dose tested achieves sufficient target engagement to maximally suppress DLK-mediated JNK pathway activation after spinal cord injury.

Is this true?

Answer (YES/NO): NO